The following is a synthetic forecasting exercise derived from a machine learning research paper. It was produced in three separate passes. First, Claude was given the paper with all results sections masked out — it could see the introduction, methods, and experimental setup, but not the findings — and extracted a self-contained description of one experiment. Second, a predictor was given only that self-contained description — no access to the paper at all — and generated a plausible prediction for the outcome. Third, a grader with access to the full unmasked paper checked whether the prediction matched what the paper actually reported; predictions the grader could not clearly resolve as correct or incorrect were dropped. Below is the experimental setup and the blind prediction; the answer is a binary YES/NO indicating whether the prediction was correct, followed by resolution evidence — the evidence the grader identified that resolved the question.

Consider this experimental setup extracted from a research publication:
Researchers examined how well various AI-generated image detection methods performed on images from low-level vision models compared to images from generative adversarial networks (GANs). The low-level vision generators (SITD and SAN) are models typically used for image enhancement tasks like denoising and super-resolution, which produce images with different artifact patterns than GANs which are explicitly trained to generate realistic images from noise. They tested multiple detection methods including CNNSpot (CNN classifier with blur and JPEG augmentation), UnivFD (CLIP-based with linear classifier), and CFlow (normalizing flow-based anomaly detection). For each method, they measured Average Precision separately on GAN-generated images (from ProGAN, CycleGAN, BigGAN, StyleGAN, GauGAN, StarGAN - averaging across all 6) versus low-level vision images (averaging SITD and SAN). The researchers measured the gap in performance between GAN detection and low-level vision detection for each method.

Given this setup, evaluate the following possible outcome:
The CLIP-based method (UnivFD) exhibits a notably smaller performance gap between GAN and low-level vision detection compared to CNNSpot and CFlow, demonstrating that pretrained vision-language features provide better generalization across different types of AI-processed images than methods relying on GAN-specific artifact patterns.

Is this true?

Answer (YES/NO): NO